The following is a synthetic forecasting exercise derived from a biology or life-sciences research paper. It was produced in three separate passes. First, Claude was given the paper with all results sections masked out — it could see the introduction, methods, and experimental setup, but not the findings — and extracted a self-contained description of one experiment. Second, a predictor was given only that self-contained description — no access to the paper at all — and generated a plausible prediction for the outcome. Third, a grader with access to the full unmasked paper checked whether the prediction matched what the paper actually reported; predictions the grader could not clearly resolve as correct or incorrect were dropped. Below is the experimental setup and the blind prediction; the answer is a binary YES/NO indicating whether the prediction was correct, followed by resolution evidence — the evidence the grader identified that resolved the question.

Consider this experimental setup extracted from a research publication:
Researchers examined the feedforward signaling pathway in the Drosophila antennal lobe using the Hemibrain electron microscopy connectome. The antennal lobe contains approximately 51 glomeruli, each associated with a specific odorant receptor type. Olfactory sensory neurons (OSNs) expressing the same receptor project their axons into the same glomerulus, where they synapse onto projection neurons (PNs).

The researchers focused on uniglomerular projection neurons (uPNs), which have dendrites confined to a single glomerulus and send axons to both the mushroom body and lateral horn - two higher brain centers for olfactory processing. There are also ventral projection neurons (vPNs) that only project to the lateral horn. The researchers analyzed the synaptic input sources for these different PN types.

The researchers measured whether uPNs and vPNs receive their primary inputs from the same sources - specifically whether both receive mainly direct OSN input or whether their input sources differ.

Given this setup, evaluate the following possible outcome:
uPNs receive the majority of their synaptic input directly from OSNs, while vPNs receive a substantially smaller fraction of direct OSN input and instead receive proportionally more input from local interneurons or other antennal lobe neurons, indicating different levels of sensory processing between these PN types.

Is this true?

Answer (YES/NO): YES